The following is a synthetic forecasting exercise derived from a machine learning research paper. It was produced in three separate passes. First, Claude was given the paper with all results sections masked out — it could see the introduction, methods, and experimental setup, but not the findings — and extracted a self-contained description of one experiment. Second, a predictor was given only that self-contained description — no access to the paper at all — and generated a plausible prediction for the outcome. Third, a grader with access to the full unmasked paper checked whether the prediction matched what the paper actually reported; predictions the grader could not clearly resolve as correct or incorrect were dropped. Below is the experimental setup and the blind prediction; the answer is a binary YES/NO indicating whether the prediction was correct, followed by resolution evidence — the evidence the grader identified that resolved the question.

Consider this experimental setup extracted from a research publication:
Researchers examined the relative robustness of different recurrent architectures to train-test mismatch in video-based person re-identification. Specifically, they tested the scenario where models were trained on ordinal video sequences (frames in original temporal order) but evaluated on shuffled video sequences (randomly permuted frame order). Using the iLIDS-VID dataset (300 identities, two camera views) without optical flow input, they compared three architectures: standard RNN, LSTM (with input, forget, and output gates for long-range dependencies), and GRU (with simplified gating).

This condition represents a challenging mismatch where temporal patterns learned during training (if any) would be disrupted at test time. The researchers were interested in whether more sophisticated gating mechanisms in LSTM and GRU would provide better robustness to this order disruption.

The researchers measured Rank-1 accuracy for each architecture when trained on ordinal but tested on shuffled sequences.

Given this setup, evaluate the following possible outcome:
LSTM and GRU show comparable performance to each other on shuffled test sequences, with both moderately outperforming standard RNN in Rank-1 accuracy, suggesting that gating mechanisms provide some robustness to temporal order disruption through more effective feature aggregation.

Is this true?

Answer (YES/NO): NO